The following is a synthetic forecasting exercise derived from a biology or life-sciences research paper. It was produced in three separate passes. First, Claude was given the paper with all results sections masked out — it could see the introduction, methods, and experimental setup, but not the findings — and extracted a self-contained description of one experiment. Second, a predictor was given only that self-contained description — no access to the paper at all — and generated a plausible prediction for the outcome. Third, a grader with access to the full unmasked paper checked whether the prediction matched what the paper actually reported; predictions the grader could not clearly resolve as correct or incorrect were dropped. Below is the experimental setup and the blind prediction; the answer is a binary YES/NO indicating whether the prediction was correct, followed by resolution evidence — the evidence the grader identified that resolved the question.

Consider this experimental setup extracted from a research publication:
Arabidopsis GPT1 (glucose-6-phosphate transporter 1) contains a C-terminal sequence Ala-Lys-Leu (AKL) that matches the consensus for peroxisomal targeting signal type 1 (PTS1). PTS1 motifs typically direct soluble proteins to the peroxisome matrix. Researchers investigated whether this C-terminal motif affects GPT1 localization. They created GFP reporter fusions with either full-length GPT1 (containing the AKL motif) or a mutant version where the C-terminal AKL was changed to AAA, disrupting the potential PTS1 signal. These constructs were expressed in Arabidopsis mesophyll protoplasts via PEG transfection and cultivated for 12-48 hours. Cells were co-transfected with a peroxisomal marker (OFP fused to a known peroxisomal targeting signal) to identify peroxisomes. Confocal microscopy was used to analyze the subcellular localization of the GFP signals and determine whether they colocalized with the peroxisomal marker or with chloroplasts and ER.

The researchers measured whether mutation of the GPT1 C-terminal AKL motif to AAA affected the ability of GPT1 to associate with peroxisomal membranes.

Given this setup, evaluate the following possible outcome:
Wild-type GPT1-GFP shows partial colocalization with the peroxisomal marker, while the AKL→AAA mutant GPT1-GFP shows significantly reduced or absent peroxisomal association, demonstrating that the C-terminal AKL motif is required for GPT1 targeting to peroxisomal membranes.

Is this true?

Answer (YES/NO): NO